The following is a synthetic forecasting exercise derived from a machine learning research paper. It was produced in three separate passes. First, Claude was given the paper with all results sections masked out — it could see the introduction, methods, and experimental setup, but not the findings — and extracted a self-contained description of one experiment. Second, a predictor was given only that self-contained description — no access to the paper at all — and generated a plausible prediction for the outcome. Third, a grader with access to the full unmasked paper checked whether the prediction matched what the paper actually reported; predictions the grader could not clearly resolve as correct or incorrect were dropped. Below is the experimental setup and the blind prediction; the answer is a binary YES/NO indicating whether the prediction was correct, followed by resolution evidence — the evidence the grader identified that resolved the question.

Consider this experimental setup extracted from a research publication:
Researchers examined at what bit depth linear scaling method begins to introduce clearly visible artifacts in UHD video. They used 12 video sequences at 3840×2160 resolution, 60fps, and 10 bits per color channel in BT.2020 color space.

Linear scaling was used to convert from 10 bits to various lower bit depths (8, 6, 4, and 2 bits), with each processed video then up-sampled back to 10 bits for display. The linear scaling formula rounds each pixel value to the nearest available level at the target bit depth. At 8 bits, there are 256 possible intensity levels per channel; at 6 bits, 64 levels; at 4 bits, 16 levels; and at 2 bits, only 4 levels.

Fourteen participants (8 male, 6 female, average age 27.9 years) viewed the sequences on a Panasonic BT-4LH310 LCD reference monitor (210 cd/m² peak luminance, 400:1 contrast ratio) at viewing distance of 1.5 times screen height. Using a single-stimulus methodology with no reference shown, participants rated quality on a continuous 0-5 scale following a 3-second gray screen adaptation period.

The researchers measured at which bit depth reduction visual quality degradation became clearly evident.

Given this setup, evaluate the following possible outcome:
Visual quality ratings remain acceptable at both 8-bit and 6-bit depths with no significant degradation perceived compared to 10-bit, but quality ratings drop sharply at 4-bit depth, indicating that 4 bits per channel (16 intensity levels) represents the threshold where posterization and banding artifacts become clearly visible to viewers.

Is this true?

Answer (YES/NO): YES